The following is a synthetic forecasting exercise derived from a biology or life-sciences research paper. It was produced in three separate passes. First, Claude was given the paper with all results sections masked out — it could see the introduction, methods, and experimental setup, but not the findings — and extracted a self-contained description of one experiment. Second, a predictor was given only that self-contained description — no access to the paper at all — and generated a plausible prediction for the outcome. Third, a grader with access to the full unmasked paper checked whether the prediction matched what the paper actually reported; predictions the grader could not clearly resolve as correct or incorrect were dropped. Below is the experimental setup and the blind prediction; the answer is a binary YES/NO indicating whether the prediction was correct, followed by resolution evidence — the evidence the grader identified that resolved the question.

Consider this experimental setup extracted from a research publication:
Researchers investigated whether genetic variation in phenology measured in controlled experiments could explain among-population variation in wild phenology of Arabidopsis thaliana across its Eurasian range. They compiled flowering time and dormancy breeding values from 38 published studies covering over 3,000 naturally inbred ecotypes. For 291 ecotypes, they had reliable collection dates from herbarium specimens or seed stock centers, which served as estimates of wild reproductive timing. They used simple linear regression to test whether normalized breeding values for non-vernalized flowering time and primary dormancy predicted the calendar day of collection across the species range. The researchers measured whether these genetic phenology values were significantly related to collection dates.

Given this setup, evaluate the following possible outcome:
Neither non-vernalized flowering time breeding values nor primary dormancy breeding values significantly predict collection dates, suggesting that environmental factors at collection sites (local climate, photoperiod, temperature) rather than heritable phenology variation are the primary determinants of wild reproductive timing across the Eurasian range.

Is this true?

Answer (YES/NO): NO